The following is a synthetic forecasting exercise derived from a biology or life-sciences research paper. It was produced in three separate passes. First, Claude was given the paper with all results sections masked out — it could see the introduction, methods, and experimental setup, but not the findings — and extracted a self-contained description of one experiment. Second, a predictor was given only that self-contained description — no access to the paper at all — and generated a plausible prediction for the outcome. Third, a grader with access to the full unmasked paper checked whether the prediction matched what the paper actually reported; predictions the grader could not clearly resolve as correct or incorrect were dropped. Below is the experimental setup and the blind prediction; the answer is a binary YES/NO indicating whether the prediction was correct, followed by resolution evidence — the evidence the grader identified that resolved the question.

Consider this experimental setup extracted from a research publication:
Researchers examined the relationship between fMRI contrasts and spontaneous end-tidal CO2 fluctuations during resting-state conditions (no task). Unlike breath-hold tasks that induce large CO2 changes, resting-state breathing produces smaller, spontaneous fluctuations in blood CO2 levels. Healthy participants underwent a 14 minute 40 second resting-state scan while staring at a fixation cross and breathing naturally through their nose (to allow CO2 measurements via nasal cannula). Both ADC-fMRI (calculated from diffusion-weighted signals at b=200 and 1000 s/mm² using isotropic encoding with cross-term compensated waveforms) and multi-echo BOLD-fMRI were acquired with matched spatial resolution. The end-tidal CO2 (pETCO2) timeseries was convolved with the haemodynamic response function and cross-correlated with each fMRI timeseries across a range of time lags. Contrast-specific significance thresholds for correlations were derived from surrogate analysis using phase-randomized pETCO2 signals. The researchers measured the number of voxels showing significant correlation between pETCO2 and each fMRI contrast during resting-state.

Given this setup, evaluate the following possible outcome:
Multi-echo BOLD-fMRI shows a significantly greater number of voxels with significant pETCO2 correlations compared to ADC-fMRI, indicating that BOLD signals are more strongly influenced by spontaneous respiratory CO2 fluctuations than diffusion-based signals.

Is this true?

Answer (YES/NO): YES